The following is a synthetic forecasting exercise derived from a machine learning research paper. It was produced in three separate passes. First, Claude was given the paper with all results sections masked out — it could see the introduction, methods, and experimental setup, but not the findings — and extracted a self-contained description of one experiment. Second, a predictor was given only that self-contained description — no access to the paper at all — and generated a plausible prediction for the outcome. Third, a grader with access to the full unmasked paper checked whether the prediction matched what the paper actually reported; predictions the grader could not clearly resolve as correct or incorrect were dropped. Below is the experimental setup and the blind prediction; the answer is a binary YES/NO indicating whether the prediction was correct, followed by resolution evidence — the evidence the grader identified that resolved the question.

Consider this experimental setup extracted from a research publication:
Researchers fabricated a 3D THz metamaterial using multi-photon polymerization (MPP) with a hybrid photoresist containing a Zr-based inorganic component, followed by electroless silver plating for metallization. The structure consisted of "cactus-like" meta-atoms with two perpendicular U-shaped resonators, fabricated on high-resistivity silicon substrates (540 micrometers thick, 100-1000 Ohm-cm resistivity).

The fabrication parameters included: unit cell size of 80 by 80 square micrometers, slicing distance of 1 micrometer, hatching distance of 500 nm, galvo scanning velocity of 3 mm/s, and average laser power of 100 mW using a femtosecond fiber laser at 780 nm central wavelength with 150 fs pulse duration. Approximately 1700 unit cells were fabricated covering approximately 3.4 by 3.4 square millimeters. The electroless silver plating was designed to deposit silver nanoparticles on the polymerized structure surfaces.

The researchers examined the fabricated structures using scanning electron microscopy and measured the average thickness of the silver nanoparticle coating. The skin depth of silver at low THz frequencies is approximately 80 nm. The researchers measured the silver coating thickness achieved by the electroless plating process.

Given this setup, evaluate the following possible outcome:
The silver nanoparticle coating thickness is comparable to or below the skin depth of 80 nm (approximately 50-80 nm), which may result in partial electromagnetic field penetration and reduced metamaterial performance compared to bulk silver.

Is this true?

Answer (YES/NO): NO